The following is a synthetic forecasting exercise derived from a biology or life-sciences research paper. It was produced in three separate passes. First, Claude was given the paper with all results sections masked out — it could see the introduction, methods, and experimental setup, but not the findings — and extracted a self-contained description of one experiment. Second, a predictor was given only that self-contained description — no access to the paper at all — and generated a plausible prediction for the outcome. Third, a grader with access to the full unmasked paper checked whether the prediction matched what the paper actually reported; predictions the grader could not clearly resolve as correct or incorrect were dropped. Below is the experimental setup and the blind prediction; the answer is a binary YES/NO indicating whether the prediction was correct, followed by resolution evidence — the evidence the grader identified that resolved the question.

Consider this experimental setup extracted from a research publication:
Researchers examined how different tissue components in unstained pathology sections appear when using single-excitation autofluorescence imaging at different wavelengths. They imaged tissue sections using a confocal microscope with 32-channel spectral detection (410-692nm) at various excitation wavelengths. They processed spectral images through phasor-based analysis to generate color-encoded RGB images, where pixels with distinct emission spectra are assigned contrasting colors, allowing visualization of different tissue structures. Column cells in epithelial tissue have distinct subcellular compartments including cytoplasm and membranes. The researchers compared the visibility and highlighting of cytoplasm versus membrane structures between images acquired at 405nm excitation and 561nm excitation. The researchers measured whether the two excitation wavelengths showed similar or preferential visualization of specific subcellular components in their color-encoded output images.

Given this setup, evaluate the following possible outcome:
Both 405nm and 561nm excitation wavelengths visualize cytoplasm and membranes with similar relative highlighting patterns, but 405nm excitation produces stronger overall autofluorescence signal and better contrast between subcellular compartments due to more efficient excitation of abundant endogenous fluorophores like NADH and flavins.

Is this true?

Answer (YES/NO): NO